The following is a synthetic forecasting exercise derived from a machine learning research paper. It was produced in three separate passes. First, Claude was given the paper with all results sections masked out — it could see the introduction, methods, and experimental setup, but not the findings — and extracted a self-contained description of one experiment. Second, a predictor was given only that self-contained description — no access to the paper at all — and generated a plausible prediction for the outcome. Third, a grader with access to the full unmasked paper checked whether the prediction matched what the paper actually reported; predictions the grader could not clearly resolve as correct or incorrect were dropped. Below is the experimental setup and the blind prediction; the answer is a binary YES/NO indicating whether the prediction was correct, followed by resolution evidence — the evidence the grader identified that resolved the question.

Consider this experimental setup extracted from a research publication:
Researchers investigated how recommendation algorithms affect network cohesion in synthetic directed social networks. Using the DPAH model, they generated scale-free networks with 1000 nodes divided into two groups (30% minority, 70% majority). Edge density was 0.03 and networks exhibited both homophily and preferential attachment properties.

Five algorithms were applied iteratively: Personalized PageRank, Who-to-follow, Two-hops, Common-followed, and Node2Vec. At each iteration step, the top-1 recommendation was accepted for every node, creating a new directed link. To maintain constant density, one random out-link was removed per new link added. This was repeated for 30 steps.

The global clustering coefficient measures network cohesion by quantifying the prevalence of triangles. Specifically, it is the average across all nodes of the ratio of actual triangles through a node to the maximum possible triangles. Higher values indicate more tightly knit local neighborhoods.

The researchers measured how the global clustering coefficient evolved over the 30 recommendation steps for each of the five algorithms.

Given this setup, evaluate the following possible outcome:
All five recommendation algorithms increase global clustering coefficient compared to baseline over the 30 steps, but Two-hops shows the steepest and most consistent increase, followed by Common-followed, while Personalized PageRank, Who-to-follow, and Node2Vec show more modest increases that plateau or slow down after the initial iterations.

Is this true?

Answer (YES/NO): NO